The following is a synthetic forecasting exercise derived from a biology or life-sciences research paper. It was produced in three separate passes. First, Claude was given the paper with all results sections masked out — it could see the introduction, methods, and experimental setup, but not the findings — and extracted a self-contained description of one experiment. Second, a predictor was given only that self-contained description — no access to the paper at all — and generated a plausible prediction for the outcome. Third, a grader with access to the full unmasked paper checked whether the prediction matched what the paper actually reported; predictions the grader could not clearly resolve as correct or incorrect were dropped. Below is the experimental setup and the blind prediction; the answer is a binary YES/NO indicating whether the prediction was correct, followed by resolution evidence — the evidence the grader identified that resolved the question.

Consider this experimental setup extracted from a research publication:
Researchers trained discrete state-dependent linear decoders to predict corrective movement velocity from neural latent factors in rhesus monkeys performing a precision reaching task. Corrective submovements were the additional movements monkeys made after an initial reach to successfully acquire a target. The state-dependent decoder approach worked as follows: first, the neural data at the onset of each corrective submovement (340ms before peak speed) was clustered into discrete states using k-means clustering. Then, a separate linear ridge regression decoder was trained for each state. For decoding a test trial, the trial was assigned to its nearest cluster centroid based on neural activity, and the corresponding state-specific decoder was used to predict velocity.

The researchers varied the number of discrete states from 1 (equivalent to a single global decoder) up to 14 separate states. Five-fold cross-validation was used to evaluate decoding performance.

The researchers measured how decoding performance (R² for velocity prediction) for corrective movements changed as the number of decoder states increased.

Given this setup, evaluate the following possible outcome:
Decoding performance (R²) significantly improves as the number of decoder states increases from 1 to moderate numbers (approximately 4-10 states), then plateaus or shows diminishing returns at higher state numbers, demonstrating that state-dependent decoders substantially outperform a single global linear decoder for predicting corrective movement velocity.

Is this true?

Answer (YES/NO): YES